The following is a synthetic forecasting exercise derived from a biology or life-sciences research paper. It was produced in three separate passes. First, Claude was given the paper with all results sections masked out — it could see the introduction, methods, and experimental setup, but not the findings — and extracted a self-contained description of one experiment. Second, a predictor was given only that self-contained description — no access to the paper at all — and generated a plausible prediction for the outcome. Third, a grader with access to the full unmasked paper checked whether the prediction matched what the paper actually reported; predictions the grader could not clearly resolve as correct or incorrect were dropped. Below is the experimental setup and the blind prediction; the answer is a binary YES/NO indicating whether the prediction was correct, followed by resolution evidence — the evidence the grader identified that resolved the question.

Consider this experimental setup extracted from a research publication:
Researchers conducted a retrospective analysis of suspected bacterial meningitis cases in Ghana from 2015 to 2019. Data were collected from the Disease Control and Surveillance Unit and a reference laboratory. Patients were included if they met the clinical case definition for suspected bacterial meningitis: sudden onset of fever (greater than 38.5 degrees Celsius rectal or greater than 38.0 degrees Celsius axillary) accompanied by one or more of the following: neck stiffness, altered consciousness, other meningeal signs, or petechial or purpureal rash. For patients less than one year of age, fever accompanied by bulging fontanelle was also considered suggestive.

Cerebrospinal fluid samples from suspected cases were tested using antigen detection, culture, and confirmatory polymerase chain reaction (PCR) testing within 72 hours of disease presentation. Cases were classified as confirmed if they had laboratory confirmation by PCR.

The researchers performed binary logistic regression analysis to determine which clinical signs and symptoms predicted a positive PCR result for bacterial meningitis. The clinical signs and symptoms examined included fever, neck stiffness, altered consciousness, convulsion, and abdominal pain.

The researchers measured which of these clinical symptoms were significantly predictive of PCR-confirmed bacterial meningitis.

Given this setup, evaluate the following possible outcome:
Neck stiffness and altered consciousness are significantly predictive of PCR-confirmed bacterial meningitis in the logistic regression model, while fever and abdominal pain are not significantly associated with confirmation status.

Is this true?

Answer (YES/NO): NO